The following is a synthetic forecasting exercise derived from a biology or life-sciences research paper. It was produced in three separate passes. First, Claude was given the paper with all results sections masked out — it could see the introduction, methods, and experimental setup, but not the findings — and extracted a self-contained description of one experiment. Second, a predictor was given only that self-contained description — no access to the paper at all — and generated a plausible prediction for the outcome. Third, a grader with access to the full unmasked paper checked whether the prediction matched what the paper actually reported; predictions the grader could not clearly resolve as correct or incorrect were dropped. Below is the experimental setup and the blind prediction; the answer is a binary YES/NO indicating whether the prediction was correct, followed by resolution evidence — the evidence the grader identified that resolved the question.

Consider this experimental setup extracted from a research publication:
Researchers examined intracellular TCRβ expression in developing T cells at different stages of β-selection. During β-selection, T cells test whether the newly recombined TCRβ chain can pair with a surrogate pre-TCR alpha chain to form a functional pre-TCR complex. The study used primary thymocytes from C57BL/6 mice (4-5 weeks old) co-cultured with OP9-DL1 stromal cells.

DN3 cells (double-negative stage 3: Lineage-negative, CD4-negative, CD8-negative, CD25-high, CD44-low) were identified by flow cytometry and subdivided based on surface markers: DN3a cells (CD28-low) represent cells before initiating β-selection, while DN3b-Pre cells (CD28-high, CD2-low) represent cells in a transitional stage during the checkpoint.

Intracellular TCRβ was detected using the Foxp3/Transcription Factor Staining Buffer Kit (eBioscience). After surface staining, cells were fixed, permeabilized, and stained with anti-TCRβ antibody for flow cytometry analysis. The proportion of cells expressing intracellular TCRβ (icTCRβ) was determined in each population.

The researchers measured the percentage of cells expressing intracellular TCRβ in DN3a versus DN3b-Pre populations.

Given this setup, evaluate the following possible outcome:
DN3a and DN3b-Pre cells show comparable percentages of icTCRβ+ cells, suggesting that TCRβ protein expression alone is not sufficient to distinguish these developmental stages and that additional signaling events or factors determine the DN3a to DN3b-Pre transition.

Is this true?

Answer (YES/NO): NO